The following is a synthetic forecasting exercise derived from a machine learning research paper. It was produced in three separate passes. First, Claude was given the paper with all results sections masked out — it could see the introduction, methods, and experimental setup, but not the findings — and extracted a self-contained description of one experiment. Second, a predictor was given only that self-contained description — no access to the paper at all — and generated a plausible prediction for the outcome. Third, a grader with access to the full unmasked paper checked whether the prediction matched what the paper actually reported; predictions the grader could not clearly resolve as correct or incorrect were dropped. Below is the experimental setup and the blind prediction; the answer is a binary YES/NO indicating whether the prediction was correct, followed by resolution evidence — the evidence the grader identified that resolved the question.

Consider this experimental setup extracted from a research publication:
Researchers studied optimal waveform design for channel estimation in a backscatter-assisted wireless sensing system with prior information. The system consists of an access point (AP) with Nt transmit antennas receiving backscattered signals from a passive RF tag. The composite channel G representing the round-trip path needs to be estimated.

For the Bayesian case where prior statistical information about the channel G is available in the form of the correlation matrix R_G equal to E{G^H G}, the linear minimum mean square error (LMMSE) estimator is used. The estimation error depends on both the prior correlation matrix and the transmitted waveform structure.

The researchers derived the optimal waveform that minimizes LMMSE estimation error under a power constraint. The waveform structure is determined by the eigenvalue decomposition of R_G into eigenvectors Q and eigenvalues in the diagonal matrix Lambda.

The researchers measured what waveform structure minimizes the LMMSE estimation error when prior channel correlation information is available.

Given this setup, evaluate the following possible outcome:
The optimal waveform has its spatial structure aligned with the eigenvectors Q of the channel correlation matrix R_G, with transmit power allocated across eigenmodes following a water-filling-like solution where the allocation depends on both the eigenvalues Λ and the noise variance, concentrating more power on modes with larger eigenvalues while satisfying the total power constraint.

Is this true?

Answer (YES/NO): YES